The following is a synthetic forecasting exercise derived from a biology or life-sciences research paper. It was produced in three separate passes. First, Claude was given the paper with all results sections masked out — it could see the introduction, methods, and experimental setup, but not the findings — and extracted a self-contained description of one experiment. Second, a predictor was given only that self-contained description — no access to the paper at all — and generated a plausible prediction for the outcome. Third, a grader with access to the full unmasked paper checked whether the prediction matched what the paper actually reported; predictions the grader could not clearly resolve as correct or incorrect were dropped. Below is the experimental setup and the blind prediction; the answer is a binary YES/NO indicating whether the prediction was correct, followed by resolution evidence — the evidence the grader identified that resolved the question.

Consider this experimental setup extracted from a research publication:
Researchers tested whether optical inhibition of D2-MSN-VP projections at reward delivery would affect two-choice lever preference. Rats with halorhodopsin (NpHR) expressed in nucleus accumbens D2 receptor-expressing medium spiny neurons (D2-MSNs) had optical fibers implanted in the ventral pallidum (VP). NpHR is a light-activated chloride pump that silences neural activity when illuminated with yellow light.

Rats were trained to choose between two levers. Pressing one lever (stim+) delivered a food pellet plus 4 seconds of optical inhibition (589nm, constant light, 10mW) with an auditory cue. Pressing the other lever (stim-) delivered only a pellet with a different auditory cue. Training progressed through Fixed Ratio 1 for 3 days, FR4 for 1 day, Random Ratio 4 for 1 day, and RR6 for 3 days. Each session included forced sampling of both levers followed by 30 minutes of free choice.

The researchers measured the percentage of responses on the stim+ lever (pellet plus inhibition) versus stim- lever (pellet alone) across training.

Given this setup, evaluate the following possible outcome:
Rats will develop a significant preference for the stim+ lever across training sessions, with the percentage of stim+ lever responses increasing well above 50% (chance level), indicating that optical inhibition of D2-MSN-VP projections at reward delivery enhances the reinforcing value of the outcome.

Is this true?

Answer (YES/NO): YES